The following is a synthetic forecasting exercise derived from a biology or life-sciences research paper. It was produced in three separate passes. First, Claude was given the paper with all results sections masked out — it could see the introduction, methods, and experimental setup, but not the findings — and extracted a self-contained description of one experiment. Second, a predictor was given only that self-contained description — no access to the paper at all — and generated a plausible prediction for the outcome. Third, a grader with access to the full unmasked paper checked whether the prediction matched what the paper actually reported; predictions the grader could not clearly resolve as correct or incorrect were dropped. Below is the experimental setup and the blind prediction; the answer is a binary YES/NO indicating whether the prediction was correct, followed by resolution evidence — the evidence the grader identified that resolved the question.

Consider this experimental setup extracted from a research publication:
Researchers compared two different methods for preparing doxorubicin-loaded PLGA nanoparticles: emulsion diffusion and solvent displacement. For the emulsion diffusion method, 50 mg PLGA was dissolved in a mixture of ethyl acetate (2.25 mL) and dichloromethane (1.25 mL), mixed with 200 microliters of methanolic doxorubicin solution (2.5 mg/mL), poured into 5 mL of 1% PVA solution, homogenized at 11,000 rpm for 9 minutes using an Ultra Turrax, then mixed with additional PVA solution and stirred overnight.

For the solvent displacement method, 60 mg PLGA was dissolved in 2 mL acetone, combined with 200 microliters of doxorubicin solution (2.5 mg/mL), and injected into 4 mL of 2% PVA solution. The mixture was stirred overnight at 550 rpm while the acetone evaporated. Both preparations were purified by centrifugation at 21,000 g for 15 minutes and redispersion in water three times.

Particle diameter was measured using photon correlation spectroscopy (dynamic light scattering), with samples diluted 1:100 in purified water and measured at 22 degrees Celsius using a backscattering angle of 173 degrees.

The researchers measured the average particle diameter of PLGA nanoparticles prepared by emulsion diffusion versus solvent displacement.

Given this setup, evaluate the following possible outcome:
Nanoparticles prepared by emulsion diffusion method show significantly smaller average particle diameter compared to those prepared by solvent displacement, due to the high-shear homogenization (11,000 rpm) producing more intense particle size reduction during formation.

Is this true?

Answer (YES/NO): NO